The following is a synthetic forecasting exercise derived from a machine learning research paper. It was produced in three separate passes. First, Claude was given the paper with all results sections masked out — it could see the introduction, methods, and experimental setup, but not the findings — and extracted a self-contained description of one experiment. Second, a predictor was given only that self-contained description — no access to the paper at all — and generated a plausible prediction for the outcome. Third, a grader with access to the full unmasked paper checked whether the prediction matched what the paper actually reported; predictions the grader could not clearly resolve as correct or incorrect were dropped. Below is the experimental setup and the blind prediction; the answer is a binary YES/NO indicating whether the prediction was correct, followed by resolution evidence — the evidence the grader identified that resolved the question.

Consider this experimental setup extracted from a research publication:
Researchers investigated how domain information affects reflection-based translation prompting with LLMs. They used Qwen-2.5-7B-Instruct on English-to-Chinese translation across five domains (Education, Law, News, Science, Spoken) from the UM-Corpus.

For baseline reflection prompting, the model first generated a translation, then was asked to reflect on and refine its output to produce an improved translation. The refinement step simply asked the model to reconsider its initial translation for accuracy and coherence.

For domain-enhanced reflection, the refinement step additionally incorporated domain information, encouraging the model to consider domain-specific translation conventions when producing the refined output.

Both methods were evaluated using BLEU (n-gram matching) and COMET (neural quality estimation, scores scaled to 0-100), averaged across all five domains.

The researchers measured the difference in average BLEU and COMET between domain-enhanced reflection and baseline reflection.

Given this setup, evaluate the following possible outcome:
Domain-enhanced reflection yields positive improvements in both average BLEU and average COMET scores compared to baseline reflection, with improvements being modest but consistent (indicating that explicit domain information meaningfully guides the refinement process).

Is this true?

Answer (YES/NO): NO